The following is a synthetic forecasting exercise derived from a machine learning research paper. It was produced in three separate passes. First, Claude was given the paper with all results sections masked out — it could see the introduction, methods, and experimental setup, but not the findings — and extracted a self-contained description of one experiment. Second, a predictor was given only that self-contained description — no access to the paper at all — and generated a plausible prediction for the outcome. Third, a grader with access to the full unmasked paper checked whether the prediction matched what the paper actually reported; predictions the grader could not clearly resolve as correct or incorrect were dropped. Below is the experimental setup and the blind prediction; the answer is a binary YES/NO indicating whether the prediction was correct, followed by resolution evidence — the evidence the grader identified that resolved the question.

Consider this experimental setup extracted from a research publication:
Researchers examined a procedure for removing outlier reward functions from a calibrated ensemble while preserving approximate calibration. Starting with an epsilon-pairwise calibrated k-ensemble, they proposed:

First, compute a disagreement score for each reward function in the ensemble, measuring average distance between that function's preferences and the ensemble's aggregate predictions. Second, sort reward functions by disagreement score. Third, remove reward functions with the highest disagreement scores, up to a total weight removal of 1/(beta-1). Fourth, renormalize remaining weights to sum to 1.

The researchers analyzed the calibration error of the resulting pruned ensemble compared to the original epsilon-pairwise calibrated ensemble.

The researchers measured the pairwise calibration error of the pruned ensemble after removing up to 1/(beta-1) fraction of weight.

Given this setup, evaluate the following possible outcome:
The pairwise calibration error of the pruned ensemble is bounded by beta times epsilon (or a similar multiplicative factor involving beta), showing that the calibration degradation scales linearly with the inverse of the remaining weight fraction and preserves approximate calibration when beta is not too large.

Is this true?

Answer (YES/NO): NO